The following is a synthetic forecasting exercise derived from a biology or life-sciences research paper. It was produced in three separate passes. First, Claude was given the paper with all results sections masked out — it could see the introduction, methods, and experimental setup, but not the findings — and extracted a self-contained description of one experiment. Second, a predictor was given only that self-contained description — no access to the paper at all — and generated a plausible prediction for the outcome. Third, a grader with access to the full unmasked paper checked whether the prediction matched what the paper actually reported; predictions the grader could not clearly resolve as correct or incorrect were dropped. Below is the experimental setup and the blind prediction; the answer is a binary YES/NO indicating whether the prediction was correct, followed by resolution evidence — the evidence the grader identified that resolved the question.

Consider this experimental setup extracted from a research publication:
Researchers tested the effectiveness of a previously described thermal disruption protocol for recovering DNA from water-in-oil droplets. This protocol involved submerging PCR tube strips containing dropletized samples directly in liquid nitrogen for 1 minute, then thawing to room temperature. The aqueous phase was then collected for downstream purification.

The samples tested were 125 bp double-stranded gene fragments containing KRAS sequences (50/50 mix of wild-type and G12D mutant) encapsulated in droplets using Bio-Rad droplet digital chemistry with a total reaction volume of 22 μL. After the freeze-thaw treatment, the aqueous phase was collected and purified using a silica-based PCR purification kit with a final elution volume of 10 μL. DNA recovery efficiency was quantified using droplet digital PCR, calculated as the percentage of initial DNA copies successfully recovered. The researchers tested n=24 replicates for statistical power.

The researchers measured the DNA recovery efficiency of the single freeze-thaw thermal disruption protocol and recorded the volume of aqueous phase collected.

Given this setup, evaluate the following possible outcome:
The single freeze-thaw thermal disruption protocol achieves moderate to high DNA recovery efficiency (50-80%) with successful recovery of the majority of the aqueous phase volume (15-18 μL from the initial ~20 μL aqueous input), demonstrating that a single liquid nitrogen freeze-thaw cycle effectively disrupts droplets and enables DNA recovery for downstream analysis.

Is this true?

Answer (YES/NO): NO